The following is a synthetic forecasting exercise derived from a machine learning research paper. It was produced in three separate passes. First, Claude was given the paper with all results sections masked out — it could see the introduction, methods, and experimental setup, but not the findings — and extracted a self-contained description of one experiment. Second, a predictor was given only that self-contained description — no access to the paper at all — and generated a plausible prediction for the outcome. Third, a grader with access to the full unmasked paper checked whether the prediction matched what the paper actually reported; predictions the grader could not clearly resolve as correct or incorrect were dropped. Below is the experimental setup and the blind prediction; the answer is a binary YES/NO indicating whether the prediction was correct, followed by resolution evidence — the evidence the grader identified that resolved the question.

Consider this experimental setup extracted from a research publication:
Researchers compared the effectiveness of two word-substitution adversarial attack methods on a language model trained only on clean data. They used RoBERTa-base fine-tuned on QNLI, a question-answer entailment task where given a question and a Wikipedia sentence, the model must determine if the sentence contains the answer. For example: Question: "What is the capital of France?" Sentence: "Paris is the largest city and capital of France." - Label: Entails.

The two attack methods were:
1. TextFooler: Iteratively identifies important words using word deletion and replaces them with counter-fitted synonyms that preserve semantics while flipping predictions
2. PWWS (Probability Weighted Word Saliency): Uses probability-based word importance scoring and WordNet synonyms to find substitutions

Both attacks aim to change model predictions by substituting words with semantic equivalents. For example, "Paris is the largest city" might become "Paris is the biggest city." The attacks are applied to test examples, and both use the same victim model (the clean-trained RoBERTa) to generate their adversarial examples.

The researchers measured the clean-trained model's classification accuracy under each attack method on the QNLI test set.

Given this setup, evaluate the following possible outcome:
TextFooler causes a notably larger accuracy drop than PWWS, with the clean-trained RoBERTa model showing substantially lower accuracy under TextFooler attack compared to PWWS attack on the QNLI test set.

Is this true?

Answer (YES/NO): YES